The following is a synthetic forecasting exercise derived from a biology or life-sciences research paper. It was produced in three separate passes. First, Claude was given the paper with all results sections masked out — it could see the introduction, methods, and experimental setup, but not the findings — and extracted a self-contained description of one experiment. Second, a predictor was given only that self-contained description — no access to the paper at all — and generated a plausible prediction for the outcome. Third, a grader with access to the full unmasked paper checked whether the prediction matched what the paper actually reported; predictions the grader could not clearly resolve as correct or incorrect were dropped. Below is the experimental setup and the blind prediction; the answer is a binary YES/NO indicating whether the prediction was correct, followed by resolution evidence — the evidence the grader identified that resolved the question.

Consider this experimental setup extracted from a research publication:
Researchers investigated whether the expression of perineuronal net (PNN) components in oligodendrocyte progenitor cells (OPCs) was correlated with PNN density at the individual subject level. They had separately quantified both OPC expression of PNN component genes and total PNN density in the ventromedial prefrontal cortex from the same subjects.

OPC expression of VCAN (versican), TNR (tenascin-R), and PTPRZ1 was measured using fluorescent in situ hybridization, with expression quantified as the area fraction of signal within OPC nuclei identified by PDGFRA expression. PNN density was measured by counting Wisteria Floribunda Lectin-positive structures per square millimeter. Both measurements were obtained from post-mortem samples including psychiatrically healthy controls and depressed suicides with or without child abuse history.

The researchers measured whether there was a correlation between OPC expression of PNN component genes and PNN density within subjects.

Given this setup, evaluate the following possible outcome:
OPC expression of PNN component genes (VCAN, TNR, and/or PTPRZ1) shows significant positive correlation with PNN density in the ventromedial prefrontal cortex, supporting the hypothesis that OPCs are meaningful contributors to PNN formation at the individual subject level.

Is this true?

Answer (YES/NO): YES